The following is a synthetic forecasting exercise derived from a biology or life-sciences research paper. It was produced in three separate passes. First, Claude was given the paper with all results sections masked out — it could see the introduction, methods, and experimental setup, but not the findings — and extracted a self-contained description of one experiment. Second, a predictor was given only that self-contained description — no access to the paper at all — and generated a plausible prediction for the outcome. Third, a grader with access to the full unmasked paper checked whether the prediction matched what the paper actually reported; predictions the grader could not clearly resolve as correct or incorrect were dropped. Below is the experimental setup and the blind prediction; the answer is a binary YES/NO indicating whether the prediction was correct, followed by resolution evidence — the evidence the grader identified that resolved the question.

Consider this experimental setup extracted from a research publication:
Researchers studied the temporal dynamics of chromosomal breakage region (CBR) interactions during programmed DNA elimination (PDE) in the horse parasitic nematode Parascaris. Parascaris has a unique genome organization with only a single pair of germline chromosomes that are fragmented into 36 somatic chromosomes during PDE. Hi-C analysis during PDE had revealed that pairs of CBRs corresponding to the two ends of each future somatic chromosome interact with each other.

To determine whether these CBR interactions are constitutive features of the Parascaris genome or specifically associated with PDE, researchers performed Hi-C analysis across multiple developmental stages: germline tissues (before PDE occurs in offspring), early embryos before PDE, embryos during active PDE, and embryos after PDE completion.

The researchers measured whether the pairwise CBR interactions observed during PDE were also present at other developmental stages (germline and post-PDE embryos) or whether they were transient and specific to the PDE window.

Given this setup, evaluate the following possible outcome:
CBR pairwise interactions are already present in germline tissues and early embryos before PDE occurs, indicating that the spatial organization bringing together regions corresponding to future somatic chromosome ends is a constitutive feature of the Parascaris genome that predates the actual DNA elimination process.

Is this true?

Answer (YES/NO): NO